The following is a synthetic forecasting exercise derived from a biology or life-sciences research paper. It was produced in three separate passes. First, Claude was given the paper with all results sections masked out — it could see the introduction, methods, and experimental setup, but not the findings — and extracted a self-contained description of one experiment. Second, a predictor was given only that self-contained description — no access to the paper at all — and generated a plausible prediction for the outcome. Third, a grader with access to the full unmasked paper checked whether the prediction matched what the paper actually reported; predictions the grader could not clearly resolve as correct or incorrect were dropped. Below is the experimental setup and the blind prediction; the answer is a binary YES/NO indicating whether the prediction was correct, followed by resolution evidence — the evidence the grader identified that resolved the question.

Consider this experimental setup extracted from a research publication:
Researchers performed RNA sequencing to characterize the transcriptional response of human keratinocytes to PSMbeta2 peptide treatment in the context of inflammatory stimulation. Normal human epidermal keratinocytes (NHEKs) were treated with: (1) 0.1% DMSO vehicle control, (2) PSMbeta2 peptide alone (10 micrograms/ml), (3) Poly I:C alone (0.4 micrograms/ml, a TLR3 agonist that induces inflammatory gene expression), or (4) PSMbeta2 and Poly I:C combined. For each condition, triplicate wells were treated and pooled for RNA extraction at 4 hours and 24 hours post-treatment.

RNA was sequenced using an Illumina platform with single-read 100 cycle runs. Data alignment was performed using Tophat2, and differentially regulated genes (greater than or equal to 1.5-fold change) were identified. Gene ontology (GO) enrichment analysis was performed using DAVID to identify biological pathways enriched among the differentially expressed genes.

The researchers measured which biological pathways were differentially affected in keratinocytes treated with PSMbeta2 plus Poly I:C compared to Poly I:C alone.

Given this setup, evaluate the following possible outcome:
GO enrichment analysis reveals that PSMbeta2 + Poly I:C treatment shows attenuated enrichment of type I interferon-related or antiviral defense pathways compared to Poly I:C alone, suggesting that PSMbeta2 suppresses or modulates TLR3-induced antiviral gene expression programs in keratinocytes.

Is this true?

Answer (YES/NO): YES